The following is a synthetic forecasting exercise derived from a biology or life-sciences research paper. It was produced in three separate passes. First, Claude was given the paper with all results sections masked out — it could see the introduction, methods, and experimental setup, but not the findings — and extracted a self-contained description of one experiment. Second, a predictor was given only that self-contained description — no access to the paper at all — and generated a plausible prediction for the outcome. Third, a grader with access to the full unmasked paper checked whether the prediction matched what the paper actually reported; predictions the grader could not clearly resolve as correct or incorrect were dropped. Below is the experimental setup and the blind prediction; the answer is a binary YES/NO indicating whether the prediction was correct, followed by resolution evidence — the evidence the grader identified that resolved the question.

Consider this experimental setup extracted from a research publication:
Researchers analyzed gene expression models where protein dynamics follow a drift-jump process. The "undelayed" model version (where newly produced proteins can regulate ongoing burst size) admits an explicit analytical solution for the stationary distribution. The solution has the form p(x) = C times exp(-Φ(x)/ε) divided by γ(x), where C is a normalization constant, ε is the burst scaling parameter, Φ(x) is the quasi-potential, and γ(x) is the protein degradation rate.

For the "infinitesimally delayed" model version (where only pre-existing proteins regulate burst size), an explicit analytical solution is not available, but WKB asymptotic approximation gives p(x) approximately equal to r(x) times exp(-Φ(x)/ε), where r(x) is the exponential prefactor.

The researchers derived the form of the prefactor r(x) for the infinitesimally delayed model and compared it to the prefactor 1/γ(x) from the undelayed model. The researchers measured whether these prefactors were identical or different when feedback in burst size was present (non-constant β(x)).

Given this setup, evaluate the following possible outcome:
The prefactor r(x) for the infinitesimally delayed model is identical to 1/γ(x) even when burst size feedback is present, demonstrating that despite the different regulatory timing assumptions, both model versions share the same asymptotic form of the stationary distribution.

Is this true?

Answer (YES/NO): NO